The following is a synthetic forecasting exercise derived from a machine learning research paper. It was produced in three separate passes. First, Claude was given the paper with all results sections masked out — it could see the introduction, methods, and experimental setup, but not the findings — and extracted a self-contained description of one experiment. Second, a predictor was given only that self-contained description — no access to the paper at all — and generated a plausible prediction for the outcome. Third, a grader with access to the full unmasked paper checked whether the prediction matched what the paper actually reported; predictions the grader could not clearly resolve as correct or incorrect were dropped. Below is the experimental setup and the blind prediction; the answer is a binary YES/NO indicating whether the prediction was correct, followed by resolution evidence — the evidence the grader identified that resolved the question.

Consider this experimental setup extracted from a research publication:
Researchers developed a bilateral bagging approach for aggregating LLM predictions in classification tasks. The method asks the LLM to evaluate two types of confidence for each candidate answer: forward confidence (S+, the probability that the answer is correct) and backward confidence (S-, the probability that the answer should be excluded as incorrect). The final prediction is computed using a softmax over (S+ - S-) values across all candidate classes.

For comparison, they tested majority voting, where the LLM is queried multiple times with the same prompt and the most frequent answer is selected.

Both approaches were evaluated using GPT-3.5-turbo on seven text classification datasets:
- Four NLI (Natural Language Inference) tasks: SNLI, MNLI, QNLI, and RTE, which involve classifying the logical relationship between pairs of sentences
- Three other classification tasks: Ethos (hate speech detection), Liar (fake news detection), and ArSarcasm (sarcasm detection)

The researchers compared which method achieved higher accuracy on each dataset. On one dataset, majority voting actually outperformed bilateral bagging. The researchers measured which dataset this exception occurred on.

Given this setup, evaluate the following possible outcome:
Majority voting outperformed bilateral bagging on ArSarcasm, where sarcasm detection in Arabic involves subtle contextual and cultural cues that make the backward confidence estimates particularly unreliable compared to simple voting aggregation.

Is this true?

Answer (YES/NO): NO